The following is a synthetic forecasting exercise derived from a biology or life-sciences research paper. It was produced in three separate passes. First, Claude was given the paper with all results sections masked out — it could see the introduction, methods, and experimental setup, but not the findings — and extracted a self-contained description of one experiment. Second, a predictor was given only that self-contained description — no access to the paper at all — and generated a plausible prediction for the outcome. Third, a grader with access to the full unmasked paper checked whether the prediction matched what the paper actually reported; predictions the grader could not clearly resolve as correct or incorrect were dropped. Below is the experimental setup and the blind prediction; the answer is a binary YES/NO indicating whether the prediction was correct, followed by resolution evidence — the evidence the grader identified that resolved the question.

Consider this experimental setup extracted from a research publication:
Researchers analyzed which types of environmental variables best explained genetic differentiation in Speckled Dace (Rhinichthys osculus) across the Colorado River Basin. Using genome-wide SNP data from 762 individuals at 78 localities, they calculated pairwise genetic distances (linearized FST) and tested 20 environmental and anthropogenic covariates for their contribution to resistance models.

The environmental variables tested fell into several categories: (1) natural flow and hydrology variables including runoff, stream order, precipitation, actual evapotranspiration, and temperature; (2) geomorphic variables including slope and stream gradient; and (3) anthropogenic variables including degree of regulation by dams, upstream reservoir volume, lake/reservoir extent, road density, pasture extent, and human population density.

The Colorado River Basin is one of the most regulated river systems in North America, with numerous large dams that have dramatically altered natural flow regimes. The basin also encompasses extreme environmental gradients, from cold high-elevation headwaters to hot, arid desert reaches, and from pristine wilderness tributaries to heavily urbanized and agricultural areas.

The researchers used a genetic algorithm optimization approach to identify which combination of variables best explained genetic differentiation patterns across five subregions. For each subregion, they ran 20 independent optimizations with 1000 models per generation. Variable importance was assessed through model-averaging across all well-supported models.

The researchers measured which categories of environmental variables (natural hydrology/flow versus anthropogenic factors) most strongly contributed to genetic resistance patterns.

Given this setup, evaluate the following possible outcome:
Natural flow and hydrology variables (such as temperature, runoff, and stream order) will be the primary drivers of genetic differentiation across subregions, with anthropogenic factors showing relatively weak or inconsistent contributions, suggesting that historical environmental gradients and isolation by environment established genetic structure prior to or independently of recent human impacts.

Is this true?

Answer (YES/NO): NO